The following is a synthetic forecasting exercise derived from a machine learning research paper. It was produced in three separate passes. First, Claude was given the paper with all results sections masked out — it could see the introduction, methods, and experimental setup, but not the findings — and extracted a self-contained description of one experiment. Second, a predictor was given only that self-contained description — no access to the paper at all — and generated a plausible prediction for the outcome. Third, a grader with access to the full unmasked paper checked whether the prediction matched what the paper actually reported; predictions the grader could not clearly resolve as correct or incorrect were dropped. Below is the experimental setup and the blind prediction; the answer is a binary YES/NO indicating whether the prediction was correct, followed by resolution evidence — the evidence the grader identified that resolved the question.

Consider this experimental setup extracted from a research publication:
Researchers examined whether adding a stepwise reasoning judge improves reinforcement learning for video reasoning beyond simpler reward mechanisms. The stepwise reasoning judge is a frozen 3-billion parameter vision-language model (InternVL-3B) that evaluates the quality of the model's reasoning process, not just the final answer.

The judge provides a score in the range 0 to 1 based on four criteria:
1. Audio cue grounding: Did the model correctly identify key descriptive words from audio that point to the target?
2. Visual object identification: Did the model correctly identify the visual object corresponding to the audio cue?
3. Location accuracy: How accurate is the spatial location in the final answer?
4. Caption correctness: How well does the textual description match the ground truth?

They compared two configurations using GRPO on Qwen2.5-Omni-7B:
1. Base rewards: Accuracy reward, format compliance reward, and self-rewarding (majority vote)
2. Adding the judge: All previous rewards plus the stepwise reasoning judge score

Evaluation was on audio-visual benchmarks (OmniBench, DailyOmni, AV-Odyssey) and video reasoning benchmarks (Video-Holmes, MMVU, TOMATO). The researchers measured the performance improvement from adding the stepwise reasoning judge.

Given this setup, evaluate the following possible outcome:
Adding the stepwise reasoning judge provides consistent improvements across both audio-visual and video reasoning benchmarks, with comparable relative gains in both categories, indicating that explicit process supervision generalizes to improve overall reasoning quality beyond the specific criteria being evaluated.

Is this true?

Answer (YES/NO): NO